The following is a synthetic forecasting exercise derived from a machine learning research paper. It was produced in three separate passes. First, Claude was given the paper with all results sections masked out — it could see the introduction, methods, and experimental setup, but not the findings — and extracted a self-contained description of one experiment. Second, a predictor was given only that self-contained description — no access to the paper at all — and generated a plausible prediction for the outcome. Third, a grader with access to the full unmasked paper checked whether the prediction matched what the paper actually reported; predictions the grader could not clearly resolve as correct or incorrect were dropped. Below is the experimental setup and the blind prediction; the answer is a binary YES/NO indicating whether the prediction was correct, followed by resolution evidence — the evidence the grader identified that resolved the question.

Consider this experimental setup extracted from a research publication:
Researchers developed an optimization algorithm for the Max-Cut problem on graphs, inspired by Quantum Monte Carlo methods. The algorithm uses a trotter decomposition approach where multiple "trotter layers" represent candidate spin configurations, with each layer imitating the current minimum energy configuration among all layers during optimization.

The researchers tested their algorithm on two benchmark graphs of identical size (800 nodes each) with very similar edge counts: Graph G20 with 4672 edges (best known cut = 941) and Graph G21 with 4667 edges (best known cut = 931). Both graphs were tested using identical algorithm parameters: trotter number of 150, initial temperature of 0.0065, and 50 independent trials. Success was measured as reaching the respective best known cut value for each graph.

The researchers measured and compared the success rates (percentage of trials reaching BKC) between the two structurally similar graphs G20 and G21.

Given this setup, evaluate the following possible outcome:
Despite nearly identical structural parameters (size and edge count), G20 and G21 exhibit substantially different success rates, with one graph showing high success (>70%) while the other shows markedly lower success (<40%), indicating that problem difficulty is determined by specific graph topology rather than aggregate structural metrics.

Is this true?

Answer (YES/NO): YES